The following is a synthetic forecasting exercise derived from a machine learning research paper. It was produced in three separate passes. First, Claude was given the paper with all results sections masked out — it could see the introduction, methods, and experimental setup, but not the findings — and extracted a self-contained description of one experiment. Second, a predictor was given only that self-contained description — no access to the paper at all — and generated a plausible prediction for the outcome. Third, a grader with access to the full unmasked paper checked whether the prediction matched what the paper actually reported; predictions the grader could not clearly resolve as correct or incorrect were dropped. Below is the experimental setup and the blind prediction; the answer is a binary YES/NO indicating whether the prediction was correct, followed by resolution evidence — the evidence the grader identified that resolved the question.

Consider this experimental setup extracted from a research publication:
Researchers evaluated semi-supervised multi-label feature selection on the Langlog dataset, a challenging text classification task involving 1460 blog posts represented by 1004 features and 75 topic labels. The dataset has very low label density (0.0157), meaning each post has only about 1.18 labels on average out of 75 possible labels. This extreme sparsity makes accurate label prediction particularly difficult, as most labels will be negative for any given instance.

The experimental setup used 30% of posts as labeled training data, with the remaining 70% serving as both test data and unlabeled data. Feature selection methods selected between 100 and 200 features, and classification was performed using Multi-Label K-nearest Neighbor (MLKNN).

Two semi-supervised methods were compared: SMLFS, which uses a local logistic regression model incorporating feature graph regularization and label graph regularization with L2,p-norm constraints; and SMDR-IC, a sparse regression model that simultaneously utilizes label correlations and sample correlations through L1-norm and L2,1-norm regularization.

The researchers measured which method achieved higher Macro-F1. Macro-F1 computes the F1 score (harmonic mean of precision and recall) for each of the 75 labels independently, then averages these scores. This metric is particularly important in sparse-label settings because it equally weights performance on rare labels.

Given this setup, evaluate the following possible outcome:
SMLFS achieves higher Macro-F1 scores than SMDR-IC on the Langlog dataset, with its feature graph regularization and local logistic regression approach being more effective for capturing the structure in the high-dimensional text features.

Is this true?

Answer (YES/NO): YES